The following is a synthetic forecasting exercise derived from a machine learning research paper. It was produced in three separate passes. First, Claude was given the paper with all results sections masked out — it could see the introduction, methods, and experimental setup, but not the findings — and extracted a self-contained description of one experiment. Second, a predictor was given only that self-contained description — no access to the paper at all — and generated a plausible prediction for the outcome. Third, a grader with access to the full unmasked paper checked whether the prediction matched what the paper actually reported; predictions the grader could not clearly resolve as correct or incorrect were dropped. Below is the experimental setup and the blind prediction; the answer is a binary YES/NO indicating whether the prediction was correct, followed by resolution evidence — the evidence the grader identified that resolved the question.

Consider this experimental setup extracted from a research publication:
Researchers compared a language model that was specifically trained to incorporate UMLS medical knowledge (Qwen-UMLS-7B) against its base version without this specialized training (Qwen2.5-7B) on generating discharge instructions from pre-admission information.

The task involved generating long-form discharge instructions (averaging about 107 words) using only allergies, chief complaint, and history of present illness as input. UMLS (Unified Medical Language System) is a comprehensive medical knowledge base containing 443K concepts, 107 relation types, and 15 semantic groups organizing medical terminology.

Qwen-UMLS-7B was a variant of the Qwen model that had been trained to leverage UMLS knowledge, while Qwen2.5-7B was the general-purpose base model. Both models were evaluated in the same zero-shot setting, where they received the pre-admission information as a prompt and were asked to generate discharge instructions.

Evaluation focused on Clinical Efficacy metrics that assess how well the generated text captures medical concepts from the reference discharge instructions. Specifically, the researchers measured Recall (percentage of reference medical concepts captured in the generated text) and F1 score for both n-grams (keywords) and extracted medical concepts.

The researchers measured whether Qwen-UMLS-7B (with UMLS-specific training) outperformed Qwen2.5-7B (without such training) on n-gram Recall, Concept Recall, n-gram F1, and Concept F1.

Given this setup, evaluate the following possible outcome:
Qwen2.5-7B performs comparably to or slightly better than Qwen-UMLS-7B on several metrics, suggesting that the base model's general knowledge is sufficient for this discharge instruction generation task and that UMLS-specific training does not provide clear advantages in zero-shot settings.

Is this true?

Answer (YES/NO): NO